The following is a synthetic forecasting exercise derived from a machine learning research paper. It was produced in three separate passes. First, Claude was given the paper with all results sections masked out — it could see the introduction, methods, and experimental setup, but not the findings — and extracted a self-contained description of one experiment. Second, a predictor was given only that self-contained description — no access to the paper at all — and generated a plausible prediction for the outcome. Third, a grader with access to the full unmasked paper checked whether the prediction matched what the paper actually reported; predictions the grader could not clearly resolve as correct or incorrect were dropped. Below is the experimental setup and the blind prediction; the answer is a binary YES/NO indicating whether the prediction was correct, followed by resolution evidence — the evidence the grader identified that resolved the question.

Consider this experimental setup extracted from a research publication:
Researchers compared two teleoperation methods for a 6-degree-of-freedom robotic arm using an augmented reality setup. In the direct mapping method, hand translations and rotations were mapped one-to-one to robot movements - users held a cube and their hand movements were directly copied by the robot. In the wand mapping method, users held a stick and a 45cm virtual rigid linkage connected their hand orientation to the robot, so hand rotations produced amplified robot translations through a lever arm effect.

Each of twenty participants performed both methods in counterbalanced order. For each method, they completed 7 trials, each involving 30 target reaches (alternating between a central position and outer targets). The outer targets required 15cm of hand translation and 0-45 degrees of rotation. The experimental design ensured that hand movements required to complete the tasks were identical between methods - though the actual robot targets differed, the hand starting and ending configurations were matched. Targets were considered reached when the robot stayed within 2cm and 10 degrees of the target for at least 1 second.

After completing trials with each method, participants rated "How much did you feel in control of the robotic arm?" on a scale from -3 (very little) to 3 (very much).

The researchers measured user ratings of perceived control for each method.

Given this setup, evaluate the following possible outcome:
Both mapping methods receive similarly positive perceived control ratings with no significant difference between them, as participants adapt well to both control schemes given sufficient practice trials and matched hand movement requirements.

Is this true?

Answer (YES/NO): YES